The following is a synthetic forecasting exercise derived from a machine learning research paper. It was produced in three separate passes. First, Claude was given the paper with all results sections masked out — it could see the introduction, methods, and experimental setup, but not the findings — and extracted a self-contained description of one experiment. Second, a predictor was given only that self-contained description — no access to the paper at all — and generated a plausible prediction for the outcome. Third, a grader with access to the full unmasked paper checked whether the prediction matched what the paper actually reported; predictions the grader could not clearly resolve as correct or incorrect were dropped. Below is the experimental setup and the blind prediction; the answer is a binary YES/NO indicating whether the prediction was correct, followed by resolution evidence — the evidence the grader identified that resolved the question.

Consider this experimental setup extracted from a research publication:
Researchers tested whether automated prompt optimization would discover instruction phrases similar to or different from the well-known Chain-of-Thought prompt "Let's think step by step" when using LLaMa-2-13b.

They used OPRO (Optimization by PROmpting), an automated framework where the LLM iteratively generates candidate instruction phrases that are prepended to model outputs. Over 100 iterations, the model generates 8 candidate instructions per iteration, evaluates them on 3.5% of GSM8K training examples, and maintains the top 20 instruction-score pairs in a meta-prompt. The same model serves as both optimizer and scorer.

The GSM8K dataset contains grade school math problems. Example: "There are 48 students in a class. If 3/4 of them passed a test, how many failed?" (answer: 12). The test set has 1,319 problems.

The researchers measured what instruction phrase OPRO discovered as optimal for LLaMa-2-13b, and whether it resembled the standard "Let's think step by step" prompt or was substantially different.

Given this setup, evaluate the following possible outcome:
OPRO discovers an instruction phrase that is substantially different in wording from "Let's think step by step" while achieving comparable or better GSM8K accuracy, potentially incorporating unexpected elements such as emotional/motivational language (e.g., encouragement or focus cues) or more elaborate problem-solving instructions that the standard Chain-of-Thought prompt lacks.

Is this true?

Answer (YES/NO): NO